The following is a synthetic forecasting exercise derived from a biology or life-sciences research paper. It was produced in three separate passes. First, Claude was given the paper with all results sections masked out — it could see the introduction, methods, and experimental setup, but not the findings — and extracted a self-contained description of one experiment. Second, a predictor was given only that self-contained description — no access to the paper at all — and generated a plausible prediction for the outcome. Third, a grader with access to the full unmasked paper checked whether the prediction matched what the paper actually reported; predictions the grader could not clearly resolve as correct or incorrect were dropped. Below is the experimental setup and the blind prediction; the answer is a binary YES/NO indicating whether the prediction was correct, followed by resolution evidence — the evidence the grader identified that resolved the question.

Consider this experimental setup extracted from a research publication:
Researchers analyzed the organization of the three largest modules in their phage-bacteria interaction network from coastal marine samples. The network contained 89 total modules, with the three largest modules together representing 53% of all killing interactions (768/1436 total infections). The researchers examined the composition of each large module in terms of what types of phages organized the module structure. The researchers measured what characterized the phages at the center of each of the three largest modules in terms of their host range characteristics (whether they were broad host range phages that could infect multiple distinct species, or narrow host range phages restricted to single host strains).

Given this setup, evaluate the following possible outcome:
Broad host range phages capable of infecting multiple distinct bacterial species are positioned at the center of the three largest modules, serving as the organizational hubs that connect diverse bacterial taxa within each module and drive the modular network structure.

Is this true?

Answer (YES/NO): NO